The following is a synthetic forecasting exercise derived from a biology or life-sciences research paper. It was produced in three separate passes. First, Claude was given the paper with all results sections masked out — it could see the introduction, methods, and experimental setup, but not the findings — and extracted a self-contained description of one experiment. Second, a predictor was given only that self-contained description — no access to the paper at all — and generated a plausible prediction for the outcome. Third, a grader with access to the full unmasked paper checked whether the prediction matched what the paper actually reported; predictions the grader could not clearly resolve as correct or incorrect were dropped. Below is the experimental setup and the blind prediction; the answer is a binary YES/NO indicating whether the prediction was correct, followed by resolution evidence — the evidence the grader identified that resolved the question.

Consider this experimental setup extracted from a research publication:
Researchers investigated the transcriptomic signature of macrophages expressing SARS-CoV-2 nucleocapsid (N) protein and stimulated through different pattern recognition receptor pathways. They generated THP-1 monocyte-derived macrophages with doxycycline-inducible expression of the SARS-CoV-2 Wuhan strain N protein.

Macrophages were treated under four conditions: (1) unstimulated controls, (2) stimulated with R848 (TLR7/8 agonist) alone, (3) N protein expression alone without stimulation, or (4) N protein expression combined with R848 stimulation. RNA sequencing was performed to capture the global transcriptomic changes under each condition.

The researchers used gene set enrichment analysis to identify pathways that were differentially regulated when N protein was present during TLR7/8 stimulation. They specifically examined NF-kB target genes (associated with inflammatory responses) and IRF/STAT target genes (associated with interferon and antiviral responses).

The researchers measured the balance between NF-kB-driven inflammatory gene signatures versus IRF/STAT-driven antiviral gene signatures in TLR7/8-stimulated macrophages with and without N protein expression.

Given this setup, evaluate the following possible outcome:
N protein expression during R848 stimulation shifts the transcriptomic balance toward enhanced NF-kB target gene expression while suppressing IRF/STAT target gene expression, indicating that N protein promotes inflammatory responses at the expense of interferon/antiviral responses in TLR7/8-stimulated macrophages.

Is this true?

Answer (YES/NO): NO